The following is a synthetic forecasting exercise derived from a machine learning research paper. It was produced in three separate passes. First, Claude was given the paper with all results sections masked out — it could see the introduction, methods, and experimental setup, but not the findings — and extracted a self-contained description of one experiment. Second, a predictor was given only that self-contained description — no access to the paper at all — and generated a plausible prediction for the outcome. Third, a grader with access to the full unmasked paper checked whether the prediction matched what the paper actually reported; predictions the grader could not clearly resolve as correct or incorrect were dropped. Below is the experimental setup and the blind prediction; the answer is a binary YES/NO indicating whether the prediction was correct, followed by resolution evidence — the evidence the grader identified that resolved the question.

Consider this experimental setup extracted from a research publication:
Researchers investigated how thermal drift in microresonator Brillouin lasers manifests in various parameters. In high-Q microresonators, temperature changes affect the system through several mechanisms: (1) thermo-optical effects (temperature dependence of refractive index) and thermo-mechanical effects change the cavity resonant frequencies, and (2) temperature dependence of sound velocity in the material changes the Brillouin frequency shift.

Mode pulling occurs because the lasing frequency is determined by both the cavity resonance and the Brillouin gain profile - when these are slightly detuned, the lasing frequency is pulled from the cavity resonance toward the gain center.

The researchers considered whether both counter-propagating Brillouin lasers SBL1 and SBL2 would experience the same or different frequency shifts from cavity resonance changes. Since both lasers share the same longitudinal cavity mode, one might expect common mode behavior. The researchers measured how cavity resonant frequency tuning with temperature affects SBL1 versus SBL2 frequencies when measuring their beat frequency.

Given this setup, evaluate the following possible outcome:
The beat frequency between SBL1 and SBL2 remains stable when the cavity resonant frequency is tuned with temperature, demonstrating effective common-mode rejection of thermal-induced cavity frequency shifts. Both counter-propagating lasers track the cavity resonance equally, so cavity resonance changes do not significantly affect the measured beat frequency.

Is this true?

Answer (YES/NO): YES